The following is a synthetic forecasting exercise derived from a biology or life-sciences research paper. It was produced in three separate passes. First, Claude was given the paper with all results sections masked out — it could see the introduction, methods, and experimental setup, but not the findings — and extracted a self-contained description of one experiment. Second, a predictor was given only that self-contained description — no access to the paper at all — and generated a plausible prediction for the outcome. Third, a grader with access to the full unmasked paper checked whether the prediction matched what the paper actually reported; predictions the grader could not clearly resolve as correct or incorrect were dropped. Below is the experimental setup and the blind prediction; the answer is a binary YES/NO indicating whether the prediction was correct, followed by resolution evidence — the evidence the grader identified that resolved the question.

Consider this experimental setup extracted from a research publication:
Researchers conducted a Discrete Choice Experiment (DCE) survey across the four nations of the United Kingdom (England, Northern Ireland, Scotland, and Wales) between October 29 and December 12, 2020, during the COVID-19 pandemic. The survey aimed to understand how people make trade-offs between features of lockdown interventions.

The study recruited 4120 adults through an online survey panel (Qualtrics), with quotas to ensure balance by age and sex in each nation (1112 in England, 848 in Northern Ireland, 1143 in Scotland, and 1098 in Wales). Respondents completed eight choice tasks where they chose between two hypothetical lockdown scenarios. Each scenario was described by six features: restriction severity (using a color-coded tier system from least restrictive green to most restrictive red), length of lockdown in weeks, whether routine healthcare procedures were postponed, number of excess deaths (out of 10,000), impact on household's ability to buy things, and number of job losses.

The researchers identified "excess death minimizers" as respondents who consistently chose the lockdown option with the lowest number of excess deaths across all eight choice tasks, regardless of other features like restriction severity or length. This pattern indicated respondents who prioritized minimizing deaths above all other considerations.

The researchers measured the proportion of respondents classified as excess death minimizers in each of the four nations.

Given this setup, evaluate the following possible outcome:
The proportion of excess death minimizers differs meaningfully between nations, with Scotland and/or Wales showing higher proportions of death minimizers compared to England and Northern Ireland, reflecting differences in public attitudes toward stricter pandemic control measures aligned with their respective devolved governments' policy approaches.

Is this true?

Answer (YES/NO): NO